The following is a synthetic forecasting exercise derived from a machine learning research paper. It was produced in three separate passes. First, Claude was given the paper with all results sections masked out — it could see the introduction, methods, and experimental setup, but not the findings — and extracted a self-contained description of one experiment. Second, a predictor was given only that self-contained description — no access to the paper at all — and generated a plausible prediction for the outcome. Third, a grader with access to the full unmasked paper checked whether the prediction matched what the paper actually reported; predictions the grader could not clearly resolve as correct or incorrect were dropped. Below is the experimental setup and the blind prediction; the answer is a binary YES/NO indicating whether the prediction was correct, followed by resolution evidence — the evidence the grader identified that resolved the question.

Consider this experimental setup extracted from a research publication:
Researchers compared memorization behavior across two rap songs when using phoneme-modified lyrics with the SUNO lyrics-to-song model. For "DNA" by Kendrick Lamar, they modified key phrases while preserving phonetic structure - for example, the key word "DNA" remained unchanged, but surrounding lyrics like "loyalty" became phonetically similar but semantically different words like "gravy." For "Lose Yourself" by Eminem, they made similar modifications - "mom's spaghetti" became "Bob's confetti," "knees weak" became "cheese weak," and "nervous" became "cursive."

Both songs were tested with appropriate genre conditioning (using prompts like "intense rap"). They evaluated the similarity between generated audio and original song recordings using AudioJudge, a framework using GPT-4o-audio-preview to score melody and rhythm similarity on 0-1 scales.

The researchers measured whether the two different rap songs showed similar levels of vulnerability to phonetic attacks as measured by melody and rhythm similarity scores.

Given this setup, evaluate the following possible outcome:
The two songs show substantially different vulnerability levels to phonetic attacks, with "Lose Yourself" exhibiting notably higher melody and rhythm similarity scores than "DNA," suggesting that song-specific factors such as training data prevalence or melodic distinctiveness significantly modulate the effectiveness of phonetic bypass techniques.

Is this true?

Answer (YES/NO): NO